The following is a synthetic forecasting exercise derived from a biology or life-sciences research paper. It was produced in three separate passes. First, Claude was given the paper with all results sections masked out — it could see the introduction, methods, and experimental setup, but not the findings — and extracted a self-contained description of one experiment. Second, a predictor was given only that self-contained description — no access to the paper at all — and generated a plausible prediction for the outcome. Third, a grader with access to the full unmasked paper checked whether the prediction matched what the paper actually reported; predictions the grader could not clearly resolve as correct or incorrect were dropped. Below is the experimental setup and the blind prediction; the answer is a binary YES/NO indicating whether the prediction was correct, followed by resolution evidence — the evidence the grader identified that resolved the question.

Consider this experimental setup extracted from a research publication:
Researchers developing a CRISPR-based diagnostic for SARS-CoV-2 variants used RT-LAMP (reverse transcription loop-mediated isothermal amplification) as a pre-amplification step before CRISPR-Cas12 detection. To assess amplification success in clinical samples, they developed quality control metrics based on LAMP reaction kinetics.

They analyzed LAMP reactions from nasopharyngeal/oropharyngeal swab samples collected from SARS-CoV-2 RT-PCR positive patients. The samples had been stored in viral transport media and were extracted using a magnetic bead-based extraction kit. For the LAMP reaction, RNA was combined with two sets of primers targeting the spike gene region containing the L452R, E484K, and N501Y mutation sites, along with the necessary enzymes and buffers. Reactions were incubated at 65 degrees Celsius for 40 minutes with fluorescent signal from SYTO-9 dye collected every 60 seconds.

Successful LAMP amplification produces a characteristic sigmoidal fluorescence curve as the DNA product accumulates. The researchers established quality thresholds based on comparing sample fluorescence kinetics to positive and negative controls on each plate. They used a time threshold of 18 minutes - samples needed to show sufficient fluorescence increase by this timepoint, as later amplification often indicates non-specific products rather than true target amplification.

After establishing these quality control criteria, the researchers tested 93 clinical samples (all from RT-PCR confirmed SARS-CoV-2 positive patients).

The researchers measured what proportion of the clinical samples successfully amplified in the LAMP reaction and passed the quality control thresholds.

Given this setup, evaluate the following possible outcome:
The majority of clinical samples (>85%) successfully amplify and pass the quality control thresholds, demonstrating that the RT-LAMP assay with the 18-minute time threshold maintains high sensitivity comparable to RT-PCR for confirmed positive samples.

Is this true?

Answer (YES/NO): YES